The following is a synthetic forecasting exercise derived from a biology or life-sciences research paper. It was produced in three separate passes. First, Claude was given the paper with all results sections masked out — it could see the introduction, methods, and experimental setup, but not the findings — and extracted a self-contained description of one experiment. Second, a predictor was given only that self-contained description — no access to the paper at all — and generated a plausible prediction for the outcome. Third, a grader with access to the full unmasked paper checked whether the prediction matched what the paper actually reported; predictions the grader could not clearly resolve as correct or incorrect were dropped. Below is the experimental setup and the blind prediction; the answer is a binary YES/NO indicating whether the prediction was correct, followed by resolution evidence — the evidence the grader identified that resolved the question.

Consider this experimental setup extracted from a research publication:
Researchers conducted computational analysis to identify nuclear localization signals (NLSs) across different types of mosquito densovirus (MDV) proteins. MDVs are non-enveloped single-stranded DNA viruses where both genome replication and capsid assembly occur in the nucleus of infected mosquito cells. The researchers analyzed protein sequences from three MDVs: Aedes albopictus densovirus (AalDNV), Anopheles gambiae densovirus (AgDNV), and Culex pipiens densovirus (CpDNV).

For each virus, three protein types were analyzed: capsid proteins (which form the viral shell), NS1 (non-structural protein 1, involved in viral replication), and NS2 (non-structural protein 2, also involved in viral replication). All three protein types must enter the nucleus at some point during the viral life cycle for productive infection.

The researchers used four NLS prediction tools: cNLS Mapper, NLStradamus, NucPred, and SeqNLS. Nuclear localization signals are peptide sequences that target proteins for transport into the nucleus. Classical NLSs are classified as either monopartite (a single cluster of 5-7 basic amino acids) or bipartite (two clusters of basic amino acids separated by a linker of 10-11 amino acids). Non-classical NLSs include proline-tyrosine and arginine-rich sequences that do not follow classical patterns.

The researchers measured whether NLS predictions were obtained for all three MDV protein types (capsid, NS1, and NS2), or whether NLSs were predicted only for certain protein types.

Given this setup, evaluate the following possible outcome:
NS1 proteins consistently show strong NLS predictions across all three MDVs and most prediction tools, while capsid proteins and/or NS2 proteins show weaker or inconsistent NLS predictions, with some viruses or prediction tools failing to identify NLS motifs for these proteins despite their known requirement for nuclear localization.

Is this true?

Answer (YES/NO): NO